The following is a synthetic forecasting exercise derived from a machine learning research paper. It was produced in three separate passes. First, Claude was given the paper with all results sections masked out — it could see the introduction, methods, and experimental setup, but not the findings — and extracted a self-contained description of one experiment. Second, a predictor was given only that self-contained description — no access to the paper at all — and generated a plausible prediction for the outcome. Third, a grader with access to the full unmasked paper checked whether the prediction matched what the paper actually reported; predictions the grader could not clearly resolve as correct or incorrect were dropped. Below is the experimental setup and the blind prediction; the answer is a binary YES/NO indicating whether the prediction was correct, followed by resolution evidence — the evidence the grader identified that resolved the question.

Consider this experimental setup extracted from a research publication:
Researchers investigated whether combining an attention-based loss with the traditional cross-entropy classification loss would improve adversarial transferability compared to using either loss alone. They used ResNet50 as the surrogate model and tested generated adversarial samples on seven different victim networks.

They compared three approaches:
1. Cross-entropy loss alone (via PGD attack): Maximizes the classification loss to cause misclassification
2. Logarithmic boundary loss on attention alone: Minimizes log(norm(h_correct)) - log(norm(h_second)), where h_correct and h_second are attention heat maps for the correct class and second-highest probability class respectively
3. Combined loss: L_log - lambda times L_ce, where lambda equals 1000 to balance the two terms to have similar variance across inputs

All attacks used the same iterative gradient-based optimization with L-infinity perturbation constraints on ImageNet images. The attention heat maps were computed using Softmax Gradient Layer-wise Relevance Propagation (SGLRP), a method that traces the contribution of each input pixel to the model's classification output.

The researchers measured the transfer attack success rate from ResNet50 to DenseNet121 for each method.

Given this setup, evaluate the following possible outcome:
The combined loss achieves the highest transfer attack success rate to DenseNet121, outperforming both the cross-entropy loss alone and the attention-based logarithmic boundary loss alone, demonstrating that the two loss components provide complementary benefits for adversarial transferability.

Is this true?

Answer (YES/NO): YES